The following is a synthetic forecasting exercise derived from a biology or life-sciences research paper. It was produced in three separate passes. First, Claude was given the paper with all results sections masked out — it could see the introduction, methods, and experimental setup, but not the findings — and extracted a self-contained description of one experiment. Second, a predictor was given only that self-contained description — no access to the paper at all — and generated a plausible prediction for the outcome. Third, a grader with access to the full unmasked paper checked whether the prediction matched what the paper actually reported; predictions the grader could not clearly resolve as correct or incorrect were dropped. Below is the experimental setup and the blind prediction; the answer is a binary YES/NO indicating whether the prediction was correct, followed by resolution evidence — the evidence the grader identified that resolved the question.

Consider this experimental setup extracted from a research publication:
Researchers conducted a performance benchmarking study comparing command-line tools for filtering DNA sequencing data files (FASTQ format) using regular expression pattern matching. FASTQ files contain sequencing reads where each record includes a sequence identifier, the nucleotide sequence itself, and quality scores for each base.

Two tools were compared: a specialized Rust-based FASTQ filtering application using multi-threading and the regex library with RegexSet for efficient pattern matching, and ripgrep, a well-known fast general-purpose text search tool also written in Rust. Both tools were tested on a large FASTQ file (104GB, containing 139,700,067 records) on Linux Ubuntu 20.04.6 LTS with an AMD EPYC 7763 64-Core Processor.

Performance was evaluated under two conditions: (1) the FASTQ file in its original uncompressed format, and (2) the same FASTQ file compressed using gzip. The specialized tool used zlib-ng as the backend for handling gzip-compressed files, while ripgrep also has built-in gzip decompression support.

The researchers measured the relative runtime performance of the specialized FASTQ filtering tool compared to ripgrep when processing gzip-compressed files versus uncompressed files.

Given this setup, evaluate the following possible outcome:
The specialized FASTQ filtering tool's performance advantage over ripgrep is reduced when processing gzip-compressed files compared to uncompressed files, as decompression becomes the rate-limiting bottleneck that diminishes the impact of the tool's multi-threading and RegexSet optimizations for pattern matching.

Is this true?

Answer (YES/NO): YES